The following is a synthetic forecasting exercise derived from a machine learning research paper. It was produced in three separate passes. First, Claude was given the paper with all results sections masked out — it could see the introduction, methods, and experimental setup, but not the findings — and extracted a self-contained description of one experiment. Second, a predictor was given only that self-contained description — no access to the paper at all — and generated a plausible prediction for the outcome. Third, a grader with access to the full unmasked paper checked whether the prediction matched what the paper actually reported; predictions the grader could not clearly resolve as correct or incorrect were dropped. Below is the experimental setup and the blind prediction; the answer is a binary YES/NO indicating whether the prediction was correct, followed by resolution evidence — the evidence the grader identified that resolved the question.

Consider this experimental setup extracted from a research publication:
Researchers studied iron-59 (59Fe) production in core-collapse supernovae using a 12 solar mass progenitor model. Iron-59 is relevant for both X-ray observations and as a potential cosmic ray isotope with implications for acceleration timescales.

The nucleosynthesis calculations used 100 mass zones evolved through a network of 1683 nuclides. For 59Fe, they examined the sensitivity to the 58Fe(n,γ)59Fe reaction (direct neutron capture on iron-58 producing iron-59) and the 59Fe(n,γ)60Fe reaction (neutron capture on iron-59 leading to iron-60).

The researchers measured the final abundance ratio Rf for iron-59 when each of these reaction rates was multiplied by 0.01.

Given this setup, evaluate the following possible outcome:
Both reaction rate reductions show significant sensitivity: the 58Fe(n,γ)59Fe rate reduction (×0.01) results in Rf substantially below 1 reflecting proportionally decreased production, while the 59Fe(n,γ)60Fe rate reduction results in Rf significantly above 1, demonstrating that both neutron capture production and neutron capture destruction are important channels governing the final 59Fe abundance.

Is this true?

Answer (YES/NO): NO